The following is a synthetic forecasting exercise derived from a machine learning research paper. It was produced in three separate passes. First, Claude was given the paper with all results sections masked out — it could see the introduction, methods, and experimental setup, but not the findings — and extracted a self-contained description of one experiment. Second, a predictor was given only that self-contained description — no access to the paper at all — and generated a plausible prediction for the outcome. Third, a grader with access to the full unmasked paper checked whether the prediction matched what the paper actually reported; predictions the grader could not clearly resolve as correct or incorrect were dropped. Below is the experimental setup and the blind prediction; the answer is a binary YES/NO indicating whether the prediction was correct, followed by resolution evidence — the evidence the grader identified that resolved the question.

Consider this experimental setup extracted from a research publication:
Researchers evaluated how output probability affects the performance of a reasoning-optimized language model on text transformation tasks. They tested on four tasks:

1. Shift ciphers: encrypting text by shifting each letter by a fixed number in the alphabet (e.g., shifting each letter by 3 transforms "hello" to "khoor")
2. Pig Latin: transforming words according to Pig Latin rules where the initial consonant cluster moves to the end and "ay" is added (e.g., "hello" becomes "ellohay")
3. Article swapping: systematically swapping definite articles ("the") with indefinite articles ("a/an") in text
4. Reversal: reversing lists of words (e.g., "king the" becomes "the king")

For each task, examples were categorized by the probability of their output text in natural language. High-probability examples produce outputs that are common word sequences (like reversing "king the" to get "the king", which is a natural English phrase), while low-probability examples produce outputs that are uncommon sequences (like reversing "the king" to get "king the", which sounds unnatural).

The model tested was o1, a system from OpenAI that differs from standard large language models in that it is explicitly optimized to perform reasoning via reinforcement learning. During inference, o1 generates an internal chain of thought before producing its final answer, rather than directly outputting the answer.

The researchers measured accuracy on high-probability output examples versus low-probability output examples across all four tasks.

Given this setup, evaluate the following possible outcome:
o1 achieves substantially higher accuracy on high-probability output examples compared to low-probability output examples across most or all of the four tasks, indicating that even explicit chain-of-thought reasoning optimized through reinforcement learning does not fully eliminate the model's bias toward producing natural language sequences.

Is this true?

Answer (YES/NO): YES